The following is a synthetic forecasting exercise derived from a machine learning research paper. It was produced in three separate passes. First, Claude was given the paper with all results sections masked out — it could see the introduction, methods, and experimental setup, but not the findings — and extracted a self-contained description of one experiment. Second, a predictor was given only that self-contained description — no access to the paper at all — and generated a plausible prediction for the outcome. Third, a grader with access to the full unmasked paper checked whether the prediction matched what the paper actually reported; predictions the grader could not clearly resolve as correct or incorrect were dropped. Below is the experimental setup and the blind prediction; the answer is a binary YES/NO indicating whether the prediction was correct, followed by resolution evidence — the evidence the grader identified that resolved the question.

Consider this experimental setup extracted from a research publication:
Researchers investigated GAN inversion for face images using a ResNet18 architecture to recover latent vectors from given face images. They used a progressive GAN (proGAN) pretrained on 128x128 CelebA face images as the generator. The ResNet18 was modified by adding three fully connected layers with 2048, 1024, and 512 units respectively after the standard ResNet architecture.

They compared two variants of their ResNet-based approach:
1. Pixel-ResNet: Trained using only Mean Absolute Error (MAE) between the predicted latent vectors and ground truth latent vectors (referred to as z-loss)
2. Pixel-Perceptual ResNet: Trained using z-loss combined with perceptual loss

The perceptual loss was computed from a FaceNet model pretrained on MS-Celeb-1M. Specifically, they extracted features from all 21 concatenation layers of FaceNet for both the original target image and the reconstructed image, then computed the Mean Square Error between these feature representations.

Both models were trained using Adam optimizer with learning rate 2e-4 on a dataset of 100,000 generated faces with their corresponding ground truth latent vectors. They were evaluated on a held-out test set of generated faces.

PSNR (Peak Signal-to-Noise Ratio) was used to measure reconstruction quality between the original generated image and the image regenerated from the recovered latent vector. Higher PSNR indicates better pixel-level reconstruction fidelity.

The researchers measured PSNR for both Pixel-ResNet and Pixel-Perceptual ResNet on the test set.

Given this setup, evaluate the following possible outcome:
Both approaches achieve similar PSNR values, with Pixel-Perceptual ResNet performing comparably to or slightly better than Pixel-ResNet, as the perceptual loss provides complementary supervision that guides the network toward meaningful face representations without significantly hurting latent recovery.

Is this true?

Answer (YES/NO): NO